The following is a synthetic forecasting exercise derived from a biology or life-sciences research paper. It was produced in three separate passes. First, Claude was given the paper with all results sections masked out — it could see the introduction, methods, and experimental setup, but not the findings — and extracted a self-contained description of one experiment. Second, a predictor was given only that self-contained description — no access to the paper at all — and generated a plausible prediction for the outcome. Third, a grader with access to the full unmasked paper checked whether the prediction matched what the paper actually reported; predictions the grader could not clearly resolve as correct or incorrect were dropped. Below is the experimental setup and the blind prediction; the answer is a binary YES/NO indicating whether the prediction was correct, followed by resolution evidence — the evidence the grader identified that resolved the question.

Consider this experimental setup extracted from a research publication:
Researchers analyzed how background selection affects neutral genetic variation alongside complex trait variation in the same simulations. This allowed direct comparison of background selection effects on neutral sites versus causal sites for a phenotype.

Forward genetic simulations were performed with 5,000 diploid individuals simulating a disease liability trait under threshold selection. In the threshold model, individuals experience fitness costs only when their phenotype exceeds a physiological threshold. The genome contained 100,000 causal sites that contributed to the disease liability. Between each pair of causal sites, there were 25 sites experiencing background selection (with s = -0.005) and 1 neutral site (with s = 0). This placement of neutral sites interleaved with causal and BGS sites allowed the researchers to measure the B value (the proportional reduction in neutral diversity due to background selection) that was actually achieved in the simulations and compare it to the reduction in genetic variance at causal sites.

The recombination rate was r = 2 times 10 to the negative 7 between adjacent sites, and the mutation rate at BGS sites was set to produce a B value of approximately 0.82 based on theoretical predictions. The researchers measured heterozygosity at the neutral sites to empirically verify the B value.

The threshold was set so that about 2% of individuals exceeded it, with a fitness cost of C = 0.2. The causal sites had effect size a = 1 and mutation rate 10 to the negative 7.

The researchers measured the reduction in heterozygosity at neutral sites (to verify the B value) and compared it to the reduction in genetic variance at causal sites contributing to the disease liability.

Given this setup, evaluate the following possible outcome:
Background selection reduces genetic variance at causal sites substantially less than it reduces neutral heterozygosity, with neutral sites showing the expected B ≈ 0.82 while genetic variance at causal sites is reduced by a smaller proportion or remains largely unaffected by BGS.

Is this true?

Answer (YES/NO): NO